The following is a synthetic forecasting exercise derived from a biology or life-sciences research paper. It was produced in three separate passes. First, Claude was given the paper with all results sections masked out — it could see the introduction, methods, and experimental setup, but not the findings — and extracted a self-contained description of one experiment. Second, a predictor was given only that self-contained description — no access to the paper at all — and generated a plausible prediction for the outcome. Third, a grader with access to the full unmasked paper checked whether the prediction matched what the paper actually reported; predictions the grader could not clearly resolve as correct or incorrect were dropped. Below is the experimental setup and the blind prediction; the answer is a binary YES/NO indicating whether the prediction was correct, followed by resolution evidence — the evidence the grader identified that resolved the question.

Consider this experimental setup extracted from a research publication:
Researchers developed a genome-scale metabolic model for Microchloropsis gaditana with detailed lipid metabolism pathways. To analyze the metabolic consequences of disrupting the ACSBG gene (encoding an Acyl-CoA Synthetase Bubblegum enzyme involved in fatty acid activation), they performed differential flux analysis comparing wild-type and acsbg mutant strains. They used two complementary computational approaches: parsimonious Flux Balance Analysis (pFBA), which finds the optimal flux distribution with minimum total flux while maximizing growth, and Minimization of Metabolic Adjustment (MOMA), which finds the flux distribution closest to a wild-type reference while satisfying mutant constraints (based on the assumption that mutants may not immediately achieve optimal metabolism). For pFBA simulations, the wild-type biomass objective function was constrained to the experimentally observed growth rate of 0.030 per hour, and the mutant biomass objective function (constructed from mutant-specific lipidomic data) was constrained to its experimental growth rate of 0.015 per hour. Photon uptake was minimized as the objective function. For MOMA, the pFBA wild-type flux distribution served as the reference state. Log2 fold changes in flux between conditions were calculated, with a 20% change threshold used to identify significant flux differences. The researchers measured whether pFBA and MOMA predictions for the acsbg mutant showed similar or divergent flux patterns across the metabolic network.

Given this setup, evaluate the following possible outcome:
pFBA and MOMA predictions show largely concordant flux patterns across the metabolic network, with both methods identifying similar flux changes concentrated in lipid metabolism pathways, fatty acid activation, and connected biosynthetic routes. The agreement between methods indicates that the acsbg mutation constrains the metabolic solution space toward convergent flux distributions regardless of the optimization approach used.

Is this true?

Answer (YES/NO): YES